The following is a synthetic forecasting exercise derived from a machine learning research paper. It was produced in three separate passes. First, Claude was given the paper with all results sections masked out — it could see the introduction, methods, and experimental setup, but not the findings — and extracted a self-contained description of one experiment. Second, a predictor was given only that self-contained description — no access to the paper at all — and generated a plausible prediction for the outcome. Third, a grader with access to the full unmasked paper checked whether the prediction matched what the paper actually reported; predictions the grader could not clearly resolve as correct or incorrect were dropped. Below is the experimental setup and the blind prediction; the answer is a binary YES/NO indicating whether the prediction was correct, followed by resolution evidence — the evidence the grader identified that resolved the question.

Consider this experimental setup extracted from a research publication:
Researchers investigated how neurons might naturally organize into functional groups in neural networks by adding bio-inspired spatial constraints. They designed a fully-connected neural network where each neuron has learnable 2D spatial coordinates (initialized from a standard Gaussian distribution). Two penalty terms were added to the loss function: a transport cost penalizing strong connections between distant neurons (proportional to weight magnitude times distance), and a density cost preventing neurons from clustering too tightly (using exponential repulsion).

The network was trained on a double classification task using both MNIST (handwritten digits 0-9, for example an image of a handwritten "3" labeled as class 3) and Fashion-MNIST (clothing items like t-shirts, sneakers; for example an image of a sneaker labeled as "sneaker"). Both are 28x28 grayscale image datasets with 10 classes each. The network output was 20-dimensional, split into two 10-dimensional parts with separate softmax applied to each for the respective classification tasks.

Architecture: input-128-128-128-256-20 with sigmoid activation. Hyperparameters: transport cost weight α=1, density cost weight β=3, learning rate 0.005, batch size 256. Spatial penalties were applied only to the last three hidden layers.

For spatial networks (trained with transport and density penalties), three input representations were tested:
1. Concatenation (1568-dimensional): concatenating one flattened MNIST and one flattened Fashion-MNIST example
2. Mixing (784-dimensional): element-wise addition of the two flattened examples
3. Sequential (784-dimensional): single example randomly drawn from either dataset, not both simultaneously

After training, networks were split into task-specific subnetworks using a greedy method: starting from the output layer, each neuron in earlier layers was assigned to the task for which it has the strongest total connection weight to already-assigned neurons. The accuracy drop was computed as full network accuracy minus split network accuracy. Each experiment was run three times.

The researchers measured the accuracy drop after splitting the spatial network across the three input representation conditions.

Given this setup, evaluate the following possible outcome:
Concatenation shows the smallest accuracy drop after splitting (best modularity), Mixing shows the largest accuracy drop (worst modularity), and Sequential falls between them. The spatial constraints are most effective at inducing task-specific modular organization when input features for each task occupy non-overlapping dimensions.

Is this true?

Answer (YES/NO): NO